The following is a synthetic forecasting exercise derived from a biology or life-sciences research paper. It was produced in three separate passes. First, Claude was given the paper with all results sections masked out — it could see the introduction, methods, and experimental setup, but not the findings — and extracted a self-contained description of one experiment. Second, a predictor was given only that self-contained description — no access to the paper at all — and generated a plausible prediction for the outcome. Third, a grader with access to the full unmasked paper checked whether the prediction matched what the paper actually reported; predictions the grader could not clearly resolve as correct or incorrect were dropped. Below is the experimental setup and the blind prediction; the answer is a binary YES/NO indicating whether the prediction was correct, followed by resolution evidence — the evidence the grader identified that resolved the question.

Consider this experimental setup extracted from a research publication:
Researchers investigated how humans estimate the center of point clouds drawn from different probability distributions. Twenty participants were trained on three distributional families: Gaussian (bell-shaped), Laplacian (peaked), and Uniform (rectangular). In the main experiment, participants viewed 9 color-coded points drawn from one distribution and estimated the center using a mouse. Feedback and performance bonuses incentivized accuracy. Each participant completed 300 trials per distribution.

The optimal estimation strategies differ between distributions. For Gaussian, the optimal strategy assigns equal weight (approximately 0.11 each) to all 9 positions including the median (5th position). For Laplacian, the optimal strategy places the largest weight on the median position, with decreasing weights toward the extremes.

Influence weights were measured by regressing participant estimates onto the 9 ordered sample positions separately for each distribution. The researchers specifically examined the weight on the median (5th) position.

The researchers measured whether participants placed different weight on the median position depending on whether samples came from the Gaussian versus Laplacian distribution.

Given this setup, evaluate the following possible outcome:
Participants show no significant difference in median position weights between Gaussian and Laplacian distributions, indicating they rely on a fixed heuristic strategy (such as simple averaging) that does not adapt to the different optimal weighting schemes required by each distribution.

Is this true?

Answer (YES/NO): NO